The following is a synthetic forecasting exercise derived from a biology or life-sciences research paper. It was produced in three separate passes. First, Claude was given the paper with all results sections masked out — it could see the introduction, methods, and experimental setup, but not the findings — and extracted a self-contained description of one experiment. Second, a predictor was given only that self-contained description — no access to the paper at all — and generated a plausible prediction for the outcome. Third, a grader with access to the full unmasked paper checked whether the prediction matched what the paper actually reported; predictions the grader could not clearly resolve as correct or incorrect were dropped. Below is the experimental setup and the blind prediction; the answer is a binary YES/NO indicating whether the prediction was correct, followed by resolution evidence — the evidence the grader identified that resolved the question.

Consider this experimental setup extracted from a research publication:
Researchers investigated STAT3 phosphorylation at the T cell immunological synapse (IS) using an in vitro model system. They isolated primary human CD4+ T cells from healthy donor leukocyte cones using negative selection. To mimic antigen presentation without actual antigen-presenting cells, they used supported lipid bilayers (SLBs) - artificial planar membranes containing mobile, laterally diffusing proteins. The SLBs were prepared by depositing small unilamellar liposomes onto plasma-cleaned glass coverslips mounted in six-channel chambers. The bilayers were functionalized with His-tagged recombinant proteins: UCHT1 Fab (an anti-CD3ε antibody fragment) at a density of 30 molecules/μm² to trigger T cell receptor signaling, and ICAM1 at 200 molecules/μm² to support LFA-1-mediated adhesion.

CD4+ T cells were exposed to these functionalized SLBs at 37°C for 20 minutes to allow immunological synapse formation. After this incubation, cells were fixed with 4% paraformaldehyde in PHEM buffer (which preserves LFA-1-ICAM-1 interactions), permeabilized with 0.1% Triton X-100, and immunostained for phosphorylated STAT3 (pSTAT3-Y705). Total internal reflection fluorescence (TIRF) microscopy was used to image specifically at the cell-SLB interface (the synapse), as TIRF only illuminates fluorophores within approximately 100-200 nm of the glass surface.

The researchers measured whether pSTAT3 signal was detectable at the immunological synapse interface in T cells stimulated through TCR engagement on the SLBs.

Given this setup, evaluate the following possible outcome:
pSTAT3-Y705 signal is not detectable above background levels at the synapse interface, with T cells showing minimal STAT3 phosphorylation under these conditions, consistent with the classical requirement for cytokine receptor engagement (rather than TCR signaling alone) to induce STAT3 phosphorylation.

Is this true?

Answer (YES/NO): NO